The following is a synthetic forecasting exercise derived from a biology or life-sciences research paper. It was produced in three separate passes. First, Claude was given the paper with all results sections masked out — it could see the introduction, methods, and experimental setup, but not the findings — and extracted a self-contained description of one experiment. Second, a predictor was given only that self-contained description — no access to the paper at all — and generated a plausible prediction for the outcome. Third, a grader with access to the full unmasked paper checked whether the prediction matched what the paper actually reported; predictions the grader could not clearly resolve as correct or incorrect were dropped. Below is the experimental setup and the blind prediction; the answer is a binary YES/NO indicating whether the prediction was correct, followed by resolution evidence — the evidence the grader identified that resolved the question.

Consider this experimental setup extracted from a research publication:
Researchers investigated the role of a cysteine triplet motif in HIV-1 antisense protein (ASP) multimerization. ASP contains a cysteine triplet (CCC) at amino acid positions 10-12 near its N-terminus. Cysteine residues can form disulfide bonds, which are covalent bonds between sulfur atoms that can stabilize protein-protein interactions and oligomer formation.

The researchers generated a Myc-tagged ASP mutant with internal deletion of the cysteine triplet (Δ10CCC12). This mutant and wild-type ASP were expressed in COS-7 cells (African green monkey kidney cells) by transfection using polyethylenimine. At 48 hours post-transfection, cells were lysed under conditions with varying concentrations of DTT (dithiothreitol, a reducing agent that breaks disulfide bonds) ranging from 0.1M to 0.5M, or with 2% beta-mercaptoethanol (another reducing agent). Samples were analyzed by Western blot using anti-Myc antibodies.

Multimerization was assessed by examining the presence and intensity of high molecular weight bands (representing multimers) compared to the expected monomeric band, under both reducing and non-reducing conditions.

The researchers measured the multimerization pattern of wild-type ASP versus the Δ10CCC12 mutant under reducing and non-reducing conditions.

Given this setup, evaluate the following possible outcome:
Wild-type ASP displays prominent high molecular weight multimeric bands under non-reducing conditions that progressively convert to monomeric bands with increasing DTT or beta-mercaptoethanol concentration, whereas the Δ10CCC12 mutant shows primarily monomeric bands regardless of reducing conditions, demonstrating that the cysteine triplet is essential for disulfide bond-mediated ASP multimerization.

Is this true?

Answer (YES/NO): NO